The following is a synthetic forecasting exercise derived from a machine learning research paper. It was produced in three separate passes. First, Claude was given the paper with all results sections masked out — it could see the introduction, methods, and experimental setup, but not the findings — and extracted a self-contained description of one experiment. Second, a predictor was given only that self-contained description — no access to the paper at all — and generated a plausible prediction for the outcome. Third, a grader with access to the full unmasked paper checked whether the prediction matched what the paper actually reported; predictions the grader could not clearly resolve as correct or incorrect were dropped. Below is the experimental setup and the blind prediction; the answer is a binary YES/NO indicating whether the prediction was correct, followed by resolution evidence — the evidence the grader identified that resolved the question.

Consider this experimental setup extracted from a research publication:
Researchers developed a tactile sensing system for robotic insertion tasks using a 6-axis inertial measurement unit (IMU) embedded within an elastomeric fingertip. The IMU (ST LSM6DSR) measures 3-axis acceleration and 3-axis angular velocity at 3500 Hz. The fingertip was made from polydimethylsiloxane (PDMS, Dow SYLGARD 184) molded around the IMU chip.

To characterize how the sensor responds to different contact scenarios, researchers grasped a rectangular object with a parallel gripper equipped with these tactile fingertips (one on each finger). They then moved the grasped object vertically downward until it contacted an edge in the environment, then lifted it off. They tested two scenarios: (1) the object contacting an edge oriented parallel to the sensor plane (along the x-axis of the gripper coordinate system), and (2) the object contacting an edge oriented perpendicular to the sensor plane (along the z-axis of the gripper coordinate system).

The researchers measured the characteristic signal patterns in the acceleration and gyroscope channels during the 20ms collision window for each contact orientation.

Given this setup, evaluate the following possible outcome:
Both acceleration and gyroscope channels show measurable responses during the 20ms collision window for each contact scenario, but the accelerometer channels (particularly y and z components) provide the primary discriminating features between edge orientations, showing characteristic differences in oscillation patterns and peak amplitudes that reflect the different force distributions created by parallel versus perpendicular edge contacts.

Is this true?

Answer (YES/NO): NO